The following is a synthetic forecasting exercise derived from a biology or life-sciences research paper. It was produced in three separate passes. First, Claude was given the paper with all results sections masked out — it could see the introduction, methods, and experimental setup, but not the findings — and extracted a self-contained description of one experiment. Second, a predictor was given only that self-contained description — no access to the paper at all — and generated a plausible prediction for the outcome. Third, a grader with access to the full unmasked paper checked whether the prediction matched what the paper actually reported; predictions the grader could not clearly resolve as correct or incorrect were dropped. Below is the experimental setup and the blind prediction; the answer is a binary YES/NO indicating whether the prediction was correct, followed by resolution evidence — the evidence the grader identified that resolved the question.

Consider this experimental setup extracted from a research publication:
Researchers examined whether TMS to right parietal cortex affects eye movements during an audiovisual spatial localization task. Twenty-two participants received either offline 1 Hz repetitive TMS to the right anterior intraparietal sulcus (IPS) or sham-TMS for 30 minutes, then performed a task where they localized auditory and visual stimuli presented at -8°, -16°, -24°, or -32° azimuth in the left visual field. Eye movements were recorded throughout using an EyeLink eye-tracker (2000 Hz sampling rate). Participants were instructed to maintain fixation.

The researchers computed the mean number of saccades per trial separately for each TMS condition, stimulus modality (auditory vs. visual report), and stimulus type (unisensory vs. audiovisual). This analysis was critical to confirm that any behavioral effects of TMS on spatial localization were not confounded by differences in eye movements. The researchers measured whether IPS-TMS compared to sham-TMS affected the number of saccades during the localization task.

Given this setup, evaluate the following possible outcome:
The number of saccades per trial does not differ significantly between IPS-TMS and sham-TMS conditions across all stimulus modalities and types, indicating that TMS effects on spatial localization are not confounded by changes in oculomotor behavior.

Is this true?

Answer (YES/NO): YES